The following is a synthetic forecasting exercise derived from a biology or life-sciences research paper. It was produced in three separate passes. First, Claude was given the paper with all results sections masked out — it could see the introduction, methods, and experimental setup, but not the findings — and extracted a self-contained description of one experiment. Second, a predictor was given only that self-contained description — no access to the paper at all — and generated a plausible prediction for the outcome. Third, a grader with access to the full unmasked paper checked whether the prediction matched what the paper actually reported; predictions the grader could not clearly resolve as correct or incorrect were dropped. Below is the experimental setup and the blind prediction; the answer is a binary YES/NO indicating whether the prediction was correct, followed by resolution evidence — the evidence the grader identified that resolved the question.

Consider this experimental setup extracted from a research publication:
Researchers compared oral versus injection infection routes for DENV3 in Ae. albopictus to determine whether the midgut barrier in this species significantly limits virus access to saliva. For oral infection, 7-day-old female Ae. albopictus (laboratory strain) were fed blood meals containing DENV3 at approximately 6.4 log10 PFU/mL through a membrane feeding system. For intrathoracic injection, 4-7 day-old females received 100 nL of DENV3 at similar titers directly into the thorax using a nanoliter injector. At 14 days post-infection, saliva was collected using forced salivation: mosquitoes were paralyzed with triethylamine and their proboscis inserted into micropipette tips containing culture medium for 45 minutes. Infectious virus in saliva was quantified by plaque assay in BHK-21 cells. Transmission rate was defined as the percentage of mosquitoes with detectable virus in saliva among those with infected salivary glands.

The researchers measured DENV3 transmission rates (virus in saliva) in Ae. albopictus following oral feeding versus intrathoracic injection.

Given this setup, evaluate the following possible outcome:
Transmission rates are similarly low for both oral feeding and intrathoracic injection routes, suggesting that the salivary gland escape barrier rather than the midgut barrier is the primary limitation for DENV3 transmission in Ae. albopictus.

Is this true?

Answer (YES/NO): NO